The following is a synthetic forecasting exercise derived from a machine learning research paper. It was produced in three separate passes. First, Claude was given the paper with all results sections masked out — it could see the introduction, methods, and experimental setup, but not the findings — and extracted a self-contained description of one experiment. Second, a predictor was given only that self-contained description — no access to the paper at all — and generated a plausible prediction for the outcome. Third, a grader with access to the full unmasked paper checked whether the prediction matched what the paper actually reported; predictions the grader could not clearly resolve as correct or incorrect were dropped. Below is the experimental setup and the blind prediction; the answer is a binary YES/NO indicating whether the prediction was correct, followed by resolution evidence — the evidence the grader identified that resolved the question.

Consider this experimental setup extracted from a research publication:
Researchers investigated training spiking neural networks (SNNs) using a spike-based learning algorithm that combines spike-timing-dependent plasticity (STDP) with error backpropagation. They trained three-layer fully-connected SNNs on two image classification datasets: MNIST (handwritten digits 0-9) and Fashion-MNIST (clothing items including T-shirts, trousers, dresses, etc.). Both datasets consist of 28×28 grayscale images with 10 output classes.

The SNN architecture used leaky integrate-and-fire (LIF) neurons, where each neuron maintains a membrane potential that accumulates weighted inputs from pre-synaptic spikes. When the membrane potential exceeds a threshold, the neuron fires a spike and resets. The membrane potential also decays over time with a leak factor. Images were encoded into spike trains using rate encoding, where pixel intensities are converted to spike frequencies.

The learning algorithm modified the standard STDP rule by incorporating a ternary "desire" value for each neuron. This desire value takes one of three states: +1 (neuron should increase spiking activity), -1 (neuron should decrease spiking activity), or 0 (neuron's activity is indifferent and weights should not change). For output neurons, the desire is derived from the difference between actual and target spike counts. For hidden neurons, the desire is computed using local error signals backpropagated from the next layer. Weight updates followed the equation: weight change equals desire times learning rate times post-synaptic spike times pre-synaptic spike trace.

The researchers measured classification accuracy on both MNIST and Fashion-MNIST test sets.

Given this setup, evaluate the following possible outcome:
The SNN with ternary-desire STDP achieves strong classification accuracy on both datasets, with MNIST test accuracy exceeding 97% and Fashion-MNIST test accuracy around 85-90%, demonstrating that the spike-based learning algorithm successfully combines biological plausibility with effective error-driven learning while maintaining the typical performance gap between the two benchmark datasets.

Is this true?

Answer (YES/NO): YES